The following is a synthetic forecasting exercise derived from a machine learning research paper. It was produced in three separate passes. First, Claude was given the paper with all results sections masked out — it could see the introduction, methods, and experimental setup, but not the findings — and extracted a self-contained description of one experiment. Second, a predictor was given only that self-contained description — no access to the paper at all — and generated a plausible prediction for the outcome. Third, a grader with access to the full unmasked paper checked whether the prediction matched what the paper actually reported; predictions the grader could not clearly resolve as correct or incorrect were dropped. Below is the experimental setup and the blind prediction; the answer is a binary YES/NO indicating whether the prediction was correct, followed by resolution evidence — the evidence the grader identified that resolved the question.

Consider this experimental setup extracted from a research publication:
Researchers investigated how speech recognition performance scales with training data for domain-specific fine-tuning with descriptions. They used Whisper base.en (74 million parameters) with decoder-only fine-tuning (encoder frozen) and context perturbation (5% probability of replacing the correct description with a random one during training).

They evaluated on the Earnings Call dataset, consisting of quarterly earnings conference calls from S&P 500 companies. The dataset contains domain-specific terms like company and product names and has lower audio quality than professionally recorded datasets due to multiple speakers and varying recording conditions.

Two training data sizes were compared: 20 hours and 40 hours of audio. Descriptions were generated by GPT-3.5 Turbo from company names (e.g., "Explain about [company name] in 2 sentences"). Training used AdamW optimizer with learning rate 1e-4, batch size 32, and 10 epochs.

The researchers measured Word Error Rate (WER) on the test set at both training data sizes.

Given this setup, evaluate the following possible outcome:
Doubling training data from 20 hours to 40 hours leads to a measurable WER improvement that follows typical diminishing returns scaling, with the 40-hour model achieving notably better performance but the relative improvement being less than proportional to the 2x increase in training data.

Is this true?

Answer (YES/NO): YES